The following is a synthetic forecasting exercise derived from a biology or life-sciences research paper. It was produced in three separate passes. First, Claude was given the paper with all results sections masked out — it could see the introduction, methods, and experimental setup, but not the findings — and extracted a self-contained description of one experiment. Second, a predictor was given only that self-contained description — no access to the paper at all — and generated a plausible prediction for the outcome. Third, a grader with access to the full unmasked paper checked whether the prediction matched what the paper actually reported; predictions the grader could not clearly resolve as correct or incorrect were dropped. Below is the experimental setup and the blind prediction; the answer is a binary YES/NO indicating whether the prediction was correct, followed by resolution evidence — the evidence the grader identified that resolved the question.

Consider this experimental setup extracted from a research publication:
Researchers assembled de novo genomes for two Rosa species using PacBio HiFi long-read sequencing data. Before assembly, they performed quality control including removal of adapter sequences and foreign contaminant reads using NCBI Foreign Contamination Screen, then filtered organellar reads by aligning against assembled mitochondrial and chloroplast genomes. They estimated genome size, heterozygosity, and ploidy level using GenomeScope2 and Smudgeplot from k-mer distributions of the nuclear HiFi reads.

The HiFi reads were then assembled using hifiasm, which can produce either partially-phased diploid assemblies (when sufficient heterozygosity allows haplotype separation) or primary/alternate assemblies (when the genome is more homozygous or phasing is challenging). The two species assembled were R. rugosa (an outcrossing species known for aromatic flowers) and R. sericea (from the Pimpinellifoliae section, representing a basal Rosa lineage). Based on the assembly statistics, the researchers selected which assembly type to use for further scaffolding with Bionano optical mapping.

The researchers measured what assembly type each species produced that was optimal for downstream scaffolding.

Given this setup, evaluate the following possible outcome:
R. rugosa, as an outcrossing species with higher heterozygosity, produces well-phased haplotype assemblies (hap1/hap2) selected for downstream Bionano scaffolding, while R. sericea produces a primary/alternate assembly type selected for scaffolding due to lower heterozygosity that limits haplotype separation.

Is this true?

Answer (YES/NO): YES